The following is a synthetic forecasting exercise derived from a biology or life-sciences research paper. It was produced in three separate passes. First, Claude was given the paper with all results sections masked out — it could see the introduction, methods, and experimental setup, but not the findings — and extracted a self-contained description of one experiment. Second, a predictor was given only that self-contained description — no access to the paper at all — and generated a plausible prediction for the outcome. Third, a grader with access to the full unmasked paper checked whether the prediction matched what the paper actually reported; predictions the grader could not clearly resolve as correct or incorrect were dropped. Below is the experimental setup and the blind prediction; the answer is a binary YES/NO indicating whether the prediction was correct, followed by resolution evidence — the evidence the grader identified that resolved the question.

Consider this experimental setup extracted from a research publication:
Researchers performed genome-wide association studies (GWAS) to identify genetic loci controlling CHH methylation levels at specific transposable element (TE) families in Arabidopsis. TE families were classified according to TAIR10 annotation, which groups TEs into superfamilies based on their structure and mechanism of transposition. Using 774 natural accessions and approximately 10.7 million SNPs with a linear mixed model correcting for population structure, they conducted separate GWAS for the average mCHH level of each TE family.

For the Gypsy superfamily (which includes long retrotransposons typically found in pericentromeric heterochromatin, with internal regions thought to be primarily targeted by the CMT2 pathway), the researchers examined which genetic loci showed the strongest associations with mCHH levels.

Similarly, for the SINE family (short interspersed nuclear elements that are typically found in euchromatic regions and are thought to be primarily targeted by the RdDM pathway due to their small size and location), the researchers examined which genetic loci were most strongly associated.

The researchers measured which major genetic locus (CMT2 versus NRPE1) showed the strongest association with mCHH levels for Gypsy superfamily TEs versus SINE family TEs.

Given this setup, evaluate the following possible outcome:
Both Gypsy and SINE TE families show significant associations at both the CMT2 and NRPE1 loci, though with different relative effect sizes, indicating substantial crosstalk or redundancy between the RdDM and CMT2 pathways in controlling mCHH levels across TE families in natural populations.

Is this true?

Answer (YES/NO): NO